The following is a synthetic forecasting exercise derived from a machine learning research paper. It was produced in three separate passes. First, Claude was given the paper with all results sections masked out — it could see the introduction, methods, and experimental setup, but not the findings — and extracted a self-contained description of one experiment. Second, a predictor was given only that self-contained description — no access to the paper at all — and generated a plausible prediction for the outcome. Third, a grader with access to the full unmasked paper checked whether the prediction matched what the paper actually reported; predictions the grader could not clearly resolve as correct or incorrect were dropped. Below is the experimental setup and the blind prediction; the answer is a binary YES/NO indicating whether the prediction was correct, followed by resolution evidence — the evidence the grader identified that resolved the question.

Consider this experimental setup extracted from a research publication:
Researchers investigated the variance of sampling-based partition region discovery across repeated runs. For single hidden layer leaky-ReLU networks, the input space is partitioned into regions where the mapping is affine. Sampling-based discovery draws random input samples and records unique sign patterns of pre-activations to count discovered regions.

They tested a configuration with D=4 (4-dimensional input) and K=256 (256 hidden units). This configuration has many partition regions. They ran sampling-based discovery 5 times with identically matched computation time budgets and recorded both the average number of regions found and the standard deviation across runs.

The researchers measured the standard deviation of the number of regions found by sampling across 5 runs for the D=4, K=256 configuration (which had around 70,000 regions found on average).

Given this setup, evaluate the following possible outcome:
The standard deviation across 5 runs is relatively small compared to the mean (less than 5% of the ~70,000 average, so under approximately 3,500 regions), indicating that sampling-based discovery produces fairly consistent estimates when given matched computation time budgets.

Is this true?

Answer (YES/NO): YES